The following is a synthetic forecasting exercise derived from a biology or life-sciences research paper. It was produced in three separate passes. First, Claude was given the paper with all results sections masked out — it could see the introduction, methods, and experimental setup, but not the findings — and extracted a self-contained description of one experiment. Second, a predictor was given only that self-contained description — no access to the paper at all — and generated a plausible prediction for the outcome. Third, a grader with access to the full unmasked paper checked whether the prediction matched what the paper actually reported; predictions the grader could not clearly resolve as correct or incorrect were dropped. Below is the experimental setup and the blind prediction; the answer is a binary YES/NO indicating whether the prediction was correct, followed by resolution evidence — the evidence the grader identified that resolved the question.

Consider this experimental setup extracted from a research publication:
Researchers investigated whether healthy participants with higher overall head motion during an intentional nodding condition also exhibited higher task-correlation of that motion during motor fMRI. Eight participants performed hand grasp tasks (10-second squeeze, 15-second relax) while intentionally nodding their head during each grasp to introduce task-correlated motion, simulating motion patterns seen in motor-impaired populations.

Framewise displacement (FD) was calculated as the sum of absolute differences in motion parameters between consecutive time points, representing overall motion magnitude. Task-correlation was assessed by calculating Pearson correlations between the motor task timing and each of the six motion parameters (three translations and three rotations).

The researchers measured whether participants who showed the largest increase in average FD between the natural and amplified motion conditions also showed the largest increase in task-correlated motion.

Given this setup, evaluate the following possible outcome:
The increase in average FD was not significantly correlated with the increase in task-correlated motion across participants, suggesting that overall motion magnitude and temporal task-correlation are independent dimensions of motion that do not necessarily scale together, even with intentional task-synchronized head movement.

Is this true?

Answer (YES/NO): YES